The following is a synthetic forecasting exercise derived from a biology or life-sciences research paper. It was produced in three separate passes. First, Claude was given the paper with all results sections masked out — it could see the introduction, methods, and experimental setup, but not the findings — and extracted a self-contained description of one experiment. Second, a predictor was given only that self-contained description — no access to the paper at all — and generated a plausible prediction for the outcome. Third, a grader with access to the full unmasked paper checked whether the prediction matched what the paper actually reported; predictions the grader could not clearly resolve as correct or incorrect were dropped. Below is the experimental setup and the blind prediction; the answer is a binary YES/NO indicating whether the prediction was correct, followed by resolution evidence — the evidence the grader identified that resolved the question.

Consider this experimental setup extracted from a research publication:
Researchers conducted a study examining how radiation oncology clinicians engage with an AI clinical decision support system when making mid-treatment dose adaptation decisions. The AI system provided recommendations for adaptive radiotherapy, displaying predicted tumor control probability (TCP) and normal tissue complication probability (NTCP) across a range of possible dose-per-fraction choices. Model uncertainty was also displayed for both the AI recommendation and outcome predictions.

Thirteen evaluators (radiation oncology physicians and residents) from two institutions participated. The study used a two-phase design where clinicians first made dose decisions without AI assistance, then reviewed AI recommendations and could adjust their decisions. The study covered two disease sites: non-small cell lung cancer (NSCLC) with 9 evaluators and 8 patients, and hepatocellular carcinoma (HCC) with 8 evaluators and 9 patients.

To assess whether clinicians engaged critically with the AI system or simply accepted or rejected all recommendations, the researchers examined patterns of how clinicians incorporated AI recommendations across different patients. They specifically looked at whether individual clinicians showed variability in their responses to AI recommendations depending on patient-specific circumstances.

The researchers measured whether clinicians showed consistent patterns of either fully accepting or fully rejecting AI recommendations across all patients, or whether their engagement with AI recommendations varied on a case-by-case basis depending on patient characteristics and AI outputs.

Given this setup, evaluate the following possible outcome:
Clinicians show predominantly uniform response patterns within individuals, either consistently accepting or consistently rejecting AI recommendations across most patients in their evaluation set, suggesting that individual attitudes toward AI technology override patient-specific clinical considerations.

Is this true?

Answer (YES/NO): NO